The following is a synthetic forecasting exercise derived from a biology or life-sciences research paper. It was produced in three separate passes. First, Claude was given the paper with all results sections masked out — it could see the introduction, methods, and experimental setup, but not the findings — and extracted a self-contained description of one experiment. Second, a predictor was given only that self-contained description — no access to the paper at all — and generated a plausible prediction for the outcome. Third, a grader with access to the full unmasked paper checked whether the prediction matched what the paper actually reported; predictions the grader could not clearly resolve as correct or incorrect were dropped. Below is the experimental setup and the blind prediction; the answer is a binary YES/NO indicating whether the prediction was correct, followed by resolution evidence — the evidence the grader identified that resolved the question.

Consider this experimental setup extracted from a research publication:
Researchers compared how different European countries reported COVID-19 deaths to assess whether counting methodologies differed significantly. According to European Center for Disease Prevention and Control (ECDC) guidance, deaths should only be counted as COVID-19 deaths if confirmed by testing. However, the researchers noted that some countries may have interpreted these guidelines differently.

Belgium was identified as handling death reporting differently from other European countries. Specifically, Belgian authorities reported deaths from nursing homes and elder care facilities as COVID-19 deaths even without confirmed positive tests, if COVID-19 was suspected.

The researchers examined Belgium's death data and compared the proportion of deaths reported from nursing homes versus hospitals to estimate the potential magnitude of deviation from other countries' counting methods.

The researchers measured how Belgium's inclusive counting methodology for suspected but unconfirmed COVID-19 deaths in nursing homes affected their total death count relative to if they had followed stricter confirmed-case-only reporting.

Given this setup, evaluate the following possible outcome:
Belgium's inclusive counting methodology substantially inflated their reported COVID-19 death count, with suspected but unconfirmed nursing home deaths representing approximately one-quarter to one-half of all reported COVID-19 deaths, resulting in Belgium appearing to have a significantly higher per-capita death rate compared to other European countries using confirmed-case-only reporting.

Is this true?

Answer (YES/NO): NO